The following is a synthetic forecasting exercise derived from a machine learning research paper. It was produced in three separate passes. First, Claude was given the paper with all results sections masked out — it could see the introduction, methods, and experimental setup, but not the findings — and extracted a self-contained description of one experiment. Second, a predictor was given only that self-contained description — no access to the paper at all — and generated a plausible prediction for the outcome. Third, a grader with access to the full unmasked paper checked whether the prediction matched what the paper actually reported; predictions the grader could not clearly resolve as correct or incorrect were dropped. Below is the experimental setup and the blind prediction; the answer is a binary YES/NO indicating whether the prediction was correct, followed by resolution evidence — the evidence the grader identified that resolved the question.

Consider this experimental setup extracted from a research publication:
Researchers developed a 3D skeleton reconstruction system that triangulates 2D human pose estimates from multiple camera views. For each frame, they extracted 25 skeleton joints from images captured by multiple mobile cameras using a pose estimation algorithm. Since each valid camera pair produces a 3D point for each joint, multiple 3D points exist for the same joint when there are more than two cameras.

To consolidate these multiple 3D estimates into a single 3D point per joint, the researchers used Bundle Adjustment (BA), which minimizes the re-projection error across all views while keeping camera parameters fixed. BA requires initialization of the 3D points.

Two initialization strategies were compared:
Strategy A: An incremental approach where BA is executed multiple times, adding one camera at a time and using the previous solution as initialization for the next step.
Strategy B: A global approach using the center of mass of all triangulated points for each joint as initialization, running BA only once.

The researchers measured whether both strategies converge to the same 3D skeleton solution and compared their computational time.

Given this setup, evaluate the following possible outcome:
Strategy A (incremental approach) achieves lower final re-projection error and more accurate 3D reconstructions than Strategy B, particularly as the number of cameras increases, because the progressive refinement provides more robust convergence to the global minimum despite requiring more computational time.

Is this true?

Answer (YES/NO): NO